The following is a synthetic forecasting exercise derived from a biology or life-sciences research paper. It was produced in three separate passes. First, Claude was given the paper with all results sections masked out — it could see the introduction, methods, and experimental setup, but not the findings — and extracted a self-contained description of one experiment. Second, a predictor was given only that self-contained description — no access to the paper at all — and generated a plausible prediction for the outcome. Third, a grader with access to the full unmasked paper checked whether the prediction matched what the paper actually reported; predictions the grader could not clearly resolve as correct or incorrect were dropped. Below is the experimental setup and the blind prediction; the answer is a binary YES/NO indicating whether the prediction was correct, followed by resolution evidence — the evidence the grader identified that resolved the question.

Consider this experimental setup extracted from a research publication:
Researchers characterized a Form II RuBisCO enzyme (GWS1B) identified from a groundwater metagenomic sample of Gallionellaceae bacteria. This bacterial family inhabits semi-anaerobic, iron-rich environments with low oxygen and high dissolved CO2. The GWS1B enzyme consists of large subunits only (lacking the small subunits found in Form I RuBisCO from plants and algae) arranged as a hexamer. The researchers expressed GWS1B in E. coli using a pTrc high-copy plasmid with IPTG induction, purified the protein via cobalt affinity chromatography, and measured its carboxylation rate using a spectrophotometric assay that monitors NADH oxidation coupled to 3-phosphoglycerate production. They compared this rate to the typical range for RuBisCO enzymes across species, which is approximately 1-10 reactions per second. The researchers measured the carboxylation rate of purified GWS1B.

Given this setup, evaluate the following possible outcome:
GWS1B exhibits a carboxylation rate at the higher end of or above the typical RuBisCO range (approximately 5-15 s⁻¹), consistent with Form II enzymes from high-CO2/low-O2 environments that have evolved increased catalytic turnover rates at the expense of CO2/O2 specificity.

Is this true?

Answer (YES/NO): NO